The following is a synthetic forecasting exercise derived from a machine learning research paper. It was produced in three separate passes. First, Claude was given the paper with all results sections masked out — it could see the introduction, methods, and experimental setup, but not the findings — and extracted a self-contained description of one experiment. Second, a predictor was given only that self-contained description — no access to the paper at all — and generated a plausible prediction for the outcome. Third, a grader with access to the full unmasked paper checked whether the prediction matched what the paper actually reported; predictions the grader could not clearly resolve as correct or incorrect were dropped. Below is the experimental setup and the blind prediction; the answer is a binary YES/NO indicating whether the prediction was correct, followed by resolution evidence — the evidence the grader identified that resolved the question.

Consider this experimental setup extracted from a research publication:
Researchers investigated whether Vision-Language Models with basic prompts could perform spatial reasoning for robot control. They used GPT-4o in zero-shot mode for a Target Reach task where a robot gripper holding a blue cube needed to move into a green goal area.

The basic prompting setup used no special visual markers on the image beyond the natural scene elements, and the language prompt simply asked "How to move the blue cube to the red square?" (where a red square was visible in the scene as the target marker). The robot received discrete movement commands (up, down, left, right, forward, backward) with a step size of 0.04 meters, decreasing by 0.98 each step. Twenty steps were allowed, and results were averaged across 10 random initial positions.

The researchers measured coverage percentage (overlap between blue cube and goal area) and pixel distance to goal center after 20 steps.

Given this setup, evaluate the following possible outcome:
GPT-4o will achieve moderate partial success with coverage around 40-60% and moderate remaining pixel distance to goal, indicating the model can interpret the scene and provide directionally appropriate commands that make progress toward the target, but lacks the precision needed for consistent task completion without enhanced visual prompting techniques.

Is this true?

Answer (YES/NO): NO